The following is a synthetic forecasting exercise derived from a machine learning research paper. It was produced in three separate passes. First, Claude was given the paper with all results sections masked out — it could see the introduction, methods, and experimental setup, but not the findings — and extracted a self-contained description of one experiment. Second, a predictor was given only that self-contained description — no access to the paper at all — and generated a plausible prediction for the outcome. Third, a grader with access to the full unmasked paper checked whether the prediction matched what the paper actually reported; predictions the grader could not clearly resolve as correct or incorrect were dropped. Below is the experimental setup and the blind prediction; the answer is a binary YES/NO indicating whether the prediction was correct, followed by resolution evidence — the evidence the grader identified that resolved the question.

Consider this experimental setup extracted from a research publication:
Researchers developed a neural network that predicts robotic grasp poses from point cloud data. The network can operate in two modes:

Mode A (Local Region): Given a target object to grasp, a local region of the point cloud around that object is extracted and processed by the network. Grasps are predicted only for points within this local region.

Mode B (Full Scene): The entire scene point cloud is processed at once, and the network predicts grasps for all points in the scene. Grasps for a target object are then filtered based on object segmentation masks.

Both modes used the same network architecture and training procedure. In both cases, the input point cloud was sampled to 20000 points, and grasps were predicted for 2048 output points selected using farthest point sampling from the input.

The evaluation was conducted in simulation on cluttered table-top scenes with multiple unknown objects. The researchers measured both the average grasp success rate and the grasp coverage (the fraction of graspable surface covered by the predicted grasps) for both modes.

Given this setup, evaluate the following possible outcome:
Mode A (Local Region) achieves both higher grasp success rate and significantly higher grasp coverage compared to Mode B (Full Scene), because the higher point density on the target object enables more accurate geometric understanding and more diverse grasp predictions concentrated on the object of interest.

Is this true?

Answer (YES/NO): NO